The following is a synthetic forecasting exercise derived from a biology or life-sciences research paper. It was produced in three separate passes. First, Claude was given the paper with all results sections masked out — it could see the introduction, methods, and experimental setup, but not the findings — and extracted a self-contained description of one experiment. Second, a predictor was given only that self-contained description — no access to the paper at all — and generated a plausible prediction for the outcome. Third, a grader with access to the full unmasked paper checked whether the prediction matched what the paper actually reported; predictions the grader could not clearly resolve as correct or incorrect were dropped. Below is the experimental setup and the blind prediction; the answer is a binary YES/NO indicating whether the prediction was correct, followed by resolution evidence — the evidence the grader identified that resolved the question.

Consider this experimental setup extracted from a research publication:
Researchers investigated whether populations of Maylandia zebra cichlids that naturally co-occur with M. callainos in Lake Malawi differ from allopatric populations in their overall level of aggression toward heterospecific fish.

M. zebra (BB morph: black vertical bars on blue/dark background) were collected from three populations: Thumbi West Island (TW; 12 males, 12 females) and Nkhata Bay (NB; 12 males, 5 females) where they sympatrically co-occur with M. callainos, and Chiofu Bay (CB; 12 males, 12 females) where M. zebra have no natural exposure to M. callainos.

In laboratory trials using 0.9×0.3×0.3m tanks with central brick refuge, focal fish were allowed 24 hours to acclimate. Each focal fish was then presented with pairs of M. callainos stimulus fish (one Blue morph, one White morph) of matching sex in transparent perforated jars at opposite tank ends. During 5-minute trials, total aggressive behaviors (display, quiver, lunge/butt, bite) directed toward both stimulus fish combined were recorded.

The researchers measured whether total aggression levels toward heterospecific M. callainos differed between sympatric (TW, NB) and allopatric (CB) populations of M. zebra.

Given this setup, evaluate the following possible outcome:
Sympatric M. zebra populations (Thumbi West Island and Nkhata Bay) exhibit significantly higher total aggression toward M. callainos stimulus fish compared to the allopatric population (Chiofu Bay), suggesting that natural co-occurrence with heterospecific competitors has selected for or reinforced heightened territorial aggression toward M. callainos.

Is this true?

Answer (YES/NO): YES